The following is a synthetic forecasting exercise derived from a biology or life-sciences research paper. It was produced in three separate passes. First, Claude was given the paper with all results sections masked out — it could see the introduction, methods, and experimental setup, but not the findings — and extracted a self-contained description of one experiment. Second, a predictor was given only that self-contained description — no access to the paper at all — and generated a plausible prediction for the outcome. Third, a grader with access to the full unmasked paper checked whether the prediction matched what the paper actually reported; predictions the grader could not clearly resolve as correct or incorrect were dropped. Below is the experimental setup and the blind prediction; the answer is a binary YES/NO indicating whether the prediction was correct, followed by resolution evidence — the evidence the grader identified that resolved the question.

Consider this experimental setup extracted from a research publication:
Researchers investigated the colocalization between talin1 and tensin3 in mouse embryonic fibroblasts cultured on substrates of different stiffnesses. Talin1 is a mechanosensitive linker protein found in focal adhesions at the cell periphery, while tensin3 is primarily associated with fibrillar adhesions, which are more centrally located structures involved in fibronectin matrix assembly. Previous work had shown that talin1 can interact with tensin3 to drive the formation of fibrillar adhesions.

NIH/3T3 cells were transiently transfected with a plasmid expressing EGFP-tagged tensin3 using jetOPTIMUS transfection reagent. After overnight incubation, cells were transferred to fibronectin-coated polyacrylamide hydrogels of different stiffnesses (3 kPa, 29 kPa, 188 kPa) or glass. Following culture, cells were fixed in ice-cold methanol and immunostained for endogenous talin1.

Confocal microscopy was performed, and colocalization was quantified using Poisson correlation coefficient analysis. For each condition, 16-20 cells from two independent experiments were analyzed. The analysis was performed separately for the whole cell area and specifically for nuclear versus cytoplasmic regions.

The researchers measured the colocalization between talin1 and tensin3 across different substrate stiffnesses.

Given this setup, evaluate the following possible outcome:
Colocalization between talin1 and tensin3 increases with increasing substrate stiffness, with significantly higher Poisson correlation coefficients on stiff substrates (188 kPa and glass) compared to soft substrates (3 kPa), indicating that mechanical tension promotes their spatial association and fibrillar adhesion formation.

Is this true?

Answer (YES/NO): NO